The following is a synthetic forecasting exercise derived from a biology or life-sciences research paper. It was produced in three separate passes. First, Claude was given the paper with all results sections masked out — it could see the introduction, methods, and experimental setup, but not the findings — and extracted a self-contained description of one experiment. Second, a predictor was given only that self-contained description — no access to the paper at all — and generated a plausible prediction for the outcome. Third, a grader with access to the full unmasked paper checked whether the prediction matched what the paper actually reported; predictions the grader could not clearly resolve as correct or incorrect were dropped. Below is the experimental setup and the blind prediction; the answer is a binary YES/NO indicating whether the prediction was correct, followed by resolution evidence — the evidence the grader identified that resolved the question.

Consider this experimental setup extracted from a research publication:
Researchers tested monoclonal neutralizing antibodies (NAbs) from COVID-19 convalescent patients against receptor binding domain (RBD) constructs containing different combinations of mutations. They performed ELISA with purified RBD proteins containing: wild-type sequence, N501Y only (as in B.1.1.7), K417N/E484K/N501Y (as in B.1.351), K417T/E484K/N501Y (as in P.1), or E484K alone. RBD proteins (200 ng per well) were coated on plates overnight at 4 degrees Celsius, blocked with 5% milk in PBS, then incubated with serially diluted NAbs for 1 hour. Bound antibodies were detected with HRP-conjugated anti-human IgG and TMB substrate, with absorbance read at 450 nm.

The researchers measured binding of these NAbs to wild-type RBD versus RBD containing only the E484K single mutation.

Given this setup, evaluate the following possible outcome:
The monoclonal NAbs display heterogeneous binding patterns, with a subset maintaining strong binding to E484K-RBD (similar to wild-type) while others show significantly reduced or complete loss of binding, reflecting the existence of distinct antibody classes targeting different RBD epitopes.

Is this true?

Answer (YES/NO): YES